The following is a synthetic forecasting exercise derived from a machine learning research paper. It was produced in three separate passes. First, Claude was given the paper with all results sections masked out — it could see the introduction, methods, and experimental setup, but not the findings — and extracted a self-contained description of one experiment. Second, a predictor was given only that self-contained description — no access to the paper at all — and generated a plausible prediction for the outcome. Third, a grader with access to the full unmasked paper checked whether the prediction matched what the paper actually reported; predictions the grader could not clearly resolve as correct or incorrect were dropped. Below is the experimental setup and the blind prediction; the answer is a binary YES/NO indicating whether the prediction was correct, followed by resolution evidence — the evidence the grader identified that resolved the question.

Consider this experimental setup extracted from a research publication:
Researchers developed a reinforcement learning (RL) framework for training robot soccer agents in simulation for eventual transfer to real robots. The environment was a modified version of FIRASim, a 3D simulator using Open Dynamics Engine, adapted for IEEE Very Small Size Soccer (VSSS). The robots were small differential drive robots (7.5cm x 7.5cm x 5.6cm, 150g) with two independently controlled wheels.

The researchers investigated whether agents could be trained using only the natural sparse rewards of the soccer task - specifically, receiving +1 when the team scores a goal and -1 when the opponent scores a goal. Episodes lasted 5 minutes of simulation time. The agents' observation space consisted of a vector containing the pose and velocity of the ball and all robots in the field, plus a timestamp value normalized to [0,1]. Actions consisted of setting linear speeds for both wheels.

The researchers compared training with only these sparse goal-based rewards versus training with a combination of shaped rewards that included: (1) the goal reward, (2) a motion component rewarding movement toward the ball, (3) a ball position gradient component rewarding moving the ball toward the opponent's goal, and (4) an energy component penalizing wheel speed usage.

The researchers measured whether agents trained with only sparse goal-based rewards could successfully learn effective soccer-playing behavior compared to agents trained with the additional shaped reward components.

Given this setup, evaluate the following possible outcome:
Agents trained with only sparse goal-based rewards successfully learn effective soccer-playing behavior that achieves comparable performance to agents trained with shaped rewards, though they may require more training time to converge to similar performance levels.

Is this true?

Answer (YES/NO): NO